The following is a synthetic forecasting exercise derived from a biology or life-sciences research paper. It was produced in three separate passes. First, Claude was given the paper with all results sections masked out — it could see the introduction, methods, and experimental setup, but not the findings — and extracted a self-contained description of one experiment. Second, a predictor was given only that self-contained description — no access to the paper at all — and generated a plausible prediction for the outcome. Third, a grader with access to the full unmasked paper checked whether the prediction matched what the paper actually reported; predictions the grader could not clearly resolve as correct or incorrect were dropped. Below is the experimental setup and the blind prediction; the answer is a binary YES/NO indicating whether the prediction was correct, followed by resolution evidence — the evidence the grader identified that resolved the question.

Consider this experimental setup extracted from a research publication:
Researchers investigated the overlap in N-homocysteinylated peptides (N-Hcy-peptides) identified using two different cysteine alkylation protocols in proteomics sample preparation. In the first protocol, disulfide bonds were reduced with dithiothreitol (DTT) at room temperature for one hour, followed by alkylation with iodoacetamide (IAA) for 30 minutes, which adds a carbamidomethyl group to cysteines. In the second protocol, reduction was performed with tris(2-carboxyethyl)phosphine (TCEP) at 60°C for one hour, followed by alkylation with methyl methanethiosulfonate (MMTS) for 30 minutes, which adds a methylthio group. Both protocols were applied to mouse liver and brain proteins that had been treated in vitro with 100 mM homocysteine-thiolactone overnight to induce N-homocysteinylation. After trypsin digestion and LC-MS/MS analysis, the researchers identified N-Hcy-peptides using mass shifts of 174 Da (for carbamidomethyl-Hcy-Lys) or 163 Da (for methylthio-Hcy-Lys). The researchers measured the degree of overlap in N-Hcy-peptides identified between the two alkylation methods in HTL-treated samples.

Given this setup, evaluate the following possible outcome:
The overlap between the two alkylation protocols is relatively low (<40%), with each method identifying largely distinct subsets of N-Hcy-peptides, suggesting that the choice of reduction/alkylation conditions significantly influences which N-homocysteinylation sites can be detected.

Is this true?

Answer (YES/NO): YES